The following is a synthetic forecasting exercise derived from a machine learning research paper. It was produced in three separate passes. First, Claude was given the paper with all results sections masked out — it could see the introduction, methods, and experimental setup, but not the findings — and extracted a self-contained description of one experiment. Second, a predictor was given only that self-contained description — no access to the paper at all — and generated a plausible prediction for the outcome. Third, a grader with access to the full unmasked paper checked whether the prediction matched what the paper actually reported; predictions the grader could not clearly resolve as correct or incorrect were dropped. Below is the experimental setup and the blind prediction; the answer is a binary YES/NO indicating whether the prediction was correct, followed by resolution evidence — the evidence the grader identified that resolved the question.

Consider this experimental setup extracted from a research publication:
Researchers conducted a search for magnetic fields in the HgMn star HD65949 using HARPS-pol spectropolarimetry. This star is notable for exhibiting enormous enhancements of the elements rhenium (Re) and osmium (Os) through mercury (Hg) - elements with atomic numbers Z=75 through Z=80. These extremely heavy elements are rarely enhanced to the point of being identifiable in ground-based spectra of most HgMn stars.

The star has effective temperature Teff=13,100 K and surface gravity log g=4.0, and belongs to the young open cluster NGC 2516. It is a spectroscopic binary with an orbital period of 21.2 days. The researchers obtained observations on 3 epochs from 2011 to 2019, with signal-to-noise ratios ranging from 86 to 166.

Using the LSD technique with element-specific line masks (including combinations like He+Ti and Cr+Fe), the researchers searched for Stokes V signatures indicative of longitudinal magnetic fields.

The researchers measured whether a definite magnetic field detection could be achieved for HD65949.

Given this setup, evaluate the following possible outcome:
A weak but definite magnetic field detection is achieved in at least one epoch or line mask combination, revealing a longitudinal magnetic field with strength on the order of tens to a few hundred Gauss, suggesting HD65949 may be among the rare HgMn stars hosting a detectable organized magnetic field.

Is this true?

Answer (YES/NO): YES